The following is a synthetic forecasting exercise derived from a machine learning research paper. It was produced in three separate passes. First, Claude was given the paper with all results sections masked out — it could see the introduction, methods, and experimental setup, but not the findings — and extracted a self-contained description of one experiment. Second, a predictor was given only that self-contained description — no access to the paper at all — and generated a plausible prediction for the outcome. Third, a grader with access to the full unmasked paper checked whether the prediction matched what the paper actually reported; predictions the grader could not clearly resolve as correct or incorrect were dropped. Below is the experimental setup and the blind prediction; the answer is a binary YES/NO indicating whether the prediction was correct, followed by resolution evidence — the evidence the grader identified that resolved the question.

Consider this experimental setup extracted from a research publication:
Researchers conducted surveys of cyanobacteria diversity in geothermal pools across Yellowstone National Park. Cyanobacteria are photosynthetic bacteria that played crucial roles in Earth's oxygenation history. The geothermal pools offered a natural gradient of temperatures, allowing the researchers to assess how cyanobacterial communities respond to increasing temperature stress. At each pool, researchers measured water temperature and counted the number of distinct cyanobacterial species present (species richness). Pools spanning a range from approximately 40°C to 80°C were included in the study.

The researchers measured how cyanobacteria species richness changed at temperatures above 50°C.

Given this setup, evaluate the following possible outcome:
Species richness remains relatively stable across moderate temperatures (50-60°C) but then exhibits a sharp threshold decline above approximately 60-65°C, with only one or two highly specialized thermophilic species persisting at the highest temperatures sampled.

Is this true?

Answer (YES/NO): NO